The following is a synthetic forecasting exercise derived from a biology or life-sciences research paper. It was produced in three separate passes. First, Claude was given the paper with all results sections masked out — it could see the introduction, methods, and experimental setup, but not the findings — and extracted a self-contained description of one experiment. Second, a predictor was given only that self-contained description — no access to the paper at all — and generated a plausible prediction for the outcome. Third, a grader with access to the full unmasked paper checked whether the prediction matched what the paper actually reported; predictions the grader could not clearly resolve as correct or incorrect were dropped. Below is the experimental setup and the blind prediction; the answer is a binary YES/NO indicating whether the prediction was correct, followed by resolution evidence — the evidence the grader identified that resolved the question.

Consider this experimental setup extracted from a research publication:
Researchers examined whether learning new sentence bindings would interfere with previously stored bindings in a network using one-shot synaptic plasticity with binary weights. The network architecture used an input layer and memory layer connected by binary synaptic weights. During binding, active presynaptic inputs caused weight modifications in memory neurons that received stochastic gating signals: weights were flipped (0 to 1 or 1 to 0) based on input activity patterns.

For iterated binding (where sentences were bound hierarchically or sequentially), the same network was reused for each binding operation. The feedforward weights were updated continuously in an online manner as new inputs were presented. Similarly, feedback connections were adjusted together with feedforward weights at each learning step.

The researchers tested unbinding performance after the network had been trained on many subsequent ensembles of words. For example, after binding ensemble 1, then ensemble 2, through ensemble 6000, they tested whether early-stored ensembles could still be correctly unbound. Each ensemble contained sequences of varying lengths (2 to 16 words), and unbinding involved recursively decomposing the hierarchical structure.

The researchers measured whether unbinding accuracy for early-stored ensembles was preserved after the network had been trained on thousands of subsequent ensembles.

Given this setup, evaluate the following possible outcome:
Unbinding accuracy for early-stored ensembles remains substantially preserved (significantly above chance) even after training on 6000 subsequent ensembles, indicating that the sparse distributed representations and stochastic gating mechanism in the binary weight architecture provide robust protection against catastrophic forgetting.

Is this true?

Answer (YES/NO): YES